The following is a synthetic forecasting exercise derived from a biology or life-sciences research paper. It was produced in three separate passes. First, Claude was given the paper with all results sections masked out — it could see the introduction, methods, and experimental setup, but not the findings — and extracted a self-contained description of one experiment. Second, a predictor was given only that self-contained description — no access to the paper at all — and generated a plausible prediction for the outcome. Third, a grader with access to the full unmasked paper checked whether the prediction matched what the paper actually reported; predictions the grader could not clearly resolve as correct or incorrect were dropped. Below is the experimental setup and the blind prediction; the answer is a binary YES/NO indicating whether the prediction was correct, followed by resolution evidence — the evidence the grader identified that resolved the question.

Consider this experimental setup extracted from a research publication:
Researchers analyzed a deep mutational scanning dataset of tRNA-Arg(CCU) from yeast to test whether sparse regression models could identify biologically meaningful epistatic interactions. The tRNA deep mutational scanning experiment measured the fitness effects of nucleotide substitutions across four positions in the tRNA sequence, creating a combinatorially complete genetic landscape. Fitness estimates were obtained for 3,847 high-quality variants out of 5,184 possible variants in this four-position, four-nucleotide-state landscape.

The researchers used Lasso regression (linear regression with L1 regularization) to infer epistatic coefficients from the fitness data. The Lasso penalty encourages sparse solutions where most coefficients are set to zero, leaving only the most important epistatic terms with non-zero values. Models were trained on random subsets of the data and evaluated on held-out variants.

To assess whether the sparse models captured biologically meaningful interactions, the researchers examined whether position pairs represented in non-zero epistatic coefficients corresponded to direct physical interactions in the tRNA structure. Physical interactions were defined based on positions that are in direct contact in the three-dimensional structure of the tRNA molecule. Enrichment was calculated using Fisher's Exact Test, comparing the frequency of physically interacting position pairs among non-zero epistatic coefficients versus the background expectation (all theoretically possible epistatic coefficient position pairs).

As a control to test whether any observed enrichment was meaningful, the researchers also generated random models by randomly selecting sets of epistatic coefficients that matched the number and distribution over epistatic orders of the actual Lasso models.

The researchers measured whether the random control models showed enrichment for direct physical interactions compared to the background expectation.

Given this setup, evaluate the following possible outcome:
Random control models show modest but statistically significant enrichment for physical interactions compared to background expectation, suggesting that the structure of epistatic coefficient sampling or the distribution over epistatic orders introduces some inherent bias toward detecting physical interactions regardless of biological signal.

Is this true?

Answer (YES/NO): NO